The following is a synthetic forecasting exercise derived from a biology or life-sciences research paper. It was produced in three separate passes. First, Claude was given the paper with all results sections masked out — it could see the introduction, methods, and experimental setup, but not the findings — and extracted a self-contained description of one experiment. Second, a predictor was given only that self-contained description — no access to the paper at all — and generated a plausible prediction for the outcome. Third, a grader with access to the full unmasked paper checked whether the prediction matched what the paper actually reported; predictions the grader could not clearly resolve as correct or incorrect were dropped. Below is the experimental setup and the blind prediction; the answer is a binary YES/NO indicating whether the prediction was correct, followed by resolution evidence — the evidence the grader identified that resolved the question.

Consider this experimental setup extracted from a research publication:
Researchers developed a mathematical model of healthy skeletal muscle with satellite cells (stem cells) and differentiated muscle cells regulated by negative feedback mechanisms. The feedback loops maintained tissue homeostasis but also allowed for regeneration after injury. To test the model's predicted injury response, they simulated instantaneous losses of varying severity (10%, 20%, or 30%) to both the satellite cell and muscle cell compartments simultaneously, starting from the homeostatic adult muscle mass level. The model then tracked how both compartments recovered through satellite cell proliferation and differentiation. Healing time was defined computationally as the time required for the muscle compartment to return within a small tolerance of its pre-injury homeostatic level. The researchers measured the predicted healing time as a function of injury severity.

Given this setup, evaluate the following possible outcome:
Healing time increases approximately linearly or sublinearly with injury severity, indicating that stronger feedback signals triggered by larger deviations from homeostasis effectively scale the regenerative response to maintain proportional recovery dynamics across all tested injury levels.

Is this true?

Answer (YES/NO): YES